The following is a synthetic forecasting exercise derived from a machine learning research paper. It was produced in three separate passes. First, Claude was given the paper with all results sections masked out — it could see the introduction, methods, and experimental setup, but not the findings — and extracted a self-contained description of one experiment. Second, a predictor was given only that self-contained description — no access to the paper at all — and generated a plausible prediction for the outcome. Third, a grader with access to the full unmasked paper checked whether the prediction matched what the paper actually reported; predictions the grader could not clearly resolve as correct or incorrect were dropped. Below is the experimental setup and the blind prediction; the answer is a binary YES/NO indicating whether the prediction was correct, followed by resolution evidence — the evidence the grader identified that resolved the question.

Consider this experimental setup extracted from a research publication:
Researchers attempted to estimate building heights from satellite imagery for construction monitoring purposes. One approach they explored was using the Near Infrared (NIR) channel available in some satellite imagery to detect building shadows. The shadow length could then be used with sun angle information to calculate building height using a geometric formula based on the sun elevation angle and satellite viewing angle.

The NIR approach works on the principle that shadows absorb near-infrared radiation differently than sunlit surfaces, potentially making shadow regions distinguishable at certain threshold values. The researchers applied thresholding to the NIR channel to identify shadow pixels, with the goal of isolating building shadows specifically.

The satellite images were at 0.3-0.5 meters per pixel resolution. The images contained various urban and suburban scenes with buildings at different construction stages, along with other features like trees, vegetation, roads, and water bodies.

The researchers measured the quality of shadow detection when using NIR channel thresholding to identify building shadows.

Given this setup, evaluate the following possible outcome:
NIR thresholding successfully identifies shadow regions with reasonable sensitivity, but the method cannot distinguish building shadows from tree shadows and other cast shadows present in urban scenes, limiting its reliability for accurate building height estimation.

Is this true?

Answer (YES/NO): NO